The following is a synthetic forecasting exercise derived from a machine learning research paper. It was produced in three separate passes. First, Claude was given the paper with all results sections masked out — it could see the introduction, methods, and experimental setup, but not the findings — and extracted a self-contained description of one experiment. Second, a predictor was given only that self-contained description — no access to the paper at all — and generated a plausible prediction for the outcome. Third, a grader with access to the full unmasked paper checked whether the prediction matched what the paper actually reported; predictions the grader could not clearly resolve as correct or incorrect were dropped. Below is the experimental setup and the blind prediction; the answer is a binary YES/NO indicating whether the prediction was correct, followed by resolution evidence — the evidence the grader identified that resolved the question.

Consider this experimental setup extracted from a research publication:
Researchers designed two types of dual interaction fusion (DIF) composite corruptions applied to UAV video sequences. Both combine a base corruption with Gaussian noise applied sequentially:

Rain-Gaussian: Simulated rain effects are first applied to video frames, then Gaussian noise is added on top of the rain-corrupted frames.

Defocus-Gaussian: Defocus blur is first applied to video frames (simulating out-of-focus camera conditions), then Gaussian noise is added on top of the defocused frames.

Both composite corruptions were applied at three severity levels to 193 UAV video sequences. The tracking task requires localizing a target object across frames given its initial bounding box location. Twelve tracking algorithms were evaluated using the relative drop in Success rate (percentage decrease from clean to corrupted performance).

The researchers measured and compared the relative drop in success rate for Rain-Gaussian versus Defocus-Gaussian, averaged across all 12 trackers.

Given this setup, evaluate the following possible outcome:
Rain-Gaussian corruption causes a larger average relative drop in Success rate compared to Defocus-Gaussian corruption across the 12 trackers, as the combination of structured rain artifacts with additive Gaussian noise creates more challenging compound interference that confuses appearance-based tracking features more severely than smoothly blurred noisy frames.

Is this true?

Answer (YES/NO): YES